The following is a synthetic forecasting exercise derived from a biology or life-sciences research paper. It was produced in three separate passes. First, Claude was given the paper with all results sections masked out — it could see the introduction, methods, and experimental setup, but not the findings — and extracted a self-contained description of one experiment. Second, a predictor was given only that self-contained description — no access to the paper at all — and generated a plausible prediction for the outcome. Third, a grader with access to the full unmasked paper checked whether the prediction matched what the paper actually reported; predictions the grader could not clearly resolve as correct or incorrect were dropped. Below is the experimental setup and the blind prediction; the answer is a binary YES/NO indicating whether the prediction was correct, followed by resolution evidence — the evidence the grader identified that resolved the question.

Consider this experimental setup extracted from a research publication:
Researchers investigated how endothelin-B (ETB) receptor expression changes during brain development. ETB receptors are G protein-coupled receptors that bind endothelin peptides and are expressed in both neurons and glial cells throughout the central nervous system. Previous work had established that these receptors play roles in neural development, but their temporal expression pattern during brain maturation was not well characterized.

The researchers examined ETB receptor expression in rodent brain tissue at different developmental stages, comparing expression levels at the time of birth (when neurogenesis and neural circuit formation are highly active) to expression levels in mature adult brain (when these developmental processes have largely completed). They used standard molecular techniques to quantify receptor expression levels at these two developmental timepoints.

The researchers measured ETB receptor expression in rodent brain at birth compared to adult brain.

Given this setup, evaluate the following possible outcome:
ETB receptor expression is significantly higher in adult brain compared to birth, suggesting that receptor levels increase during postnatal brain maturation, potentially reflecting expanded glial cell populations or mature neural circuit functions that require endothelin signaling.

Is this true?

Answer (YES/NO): NO